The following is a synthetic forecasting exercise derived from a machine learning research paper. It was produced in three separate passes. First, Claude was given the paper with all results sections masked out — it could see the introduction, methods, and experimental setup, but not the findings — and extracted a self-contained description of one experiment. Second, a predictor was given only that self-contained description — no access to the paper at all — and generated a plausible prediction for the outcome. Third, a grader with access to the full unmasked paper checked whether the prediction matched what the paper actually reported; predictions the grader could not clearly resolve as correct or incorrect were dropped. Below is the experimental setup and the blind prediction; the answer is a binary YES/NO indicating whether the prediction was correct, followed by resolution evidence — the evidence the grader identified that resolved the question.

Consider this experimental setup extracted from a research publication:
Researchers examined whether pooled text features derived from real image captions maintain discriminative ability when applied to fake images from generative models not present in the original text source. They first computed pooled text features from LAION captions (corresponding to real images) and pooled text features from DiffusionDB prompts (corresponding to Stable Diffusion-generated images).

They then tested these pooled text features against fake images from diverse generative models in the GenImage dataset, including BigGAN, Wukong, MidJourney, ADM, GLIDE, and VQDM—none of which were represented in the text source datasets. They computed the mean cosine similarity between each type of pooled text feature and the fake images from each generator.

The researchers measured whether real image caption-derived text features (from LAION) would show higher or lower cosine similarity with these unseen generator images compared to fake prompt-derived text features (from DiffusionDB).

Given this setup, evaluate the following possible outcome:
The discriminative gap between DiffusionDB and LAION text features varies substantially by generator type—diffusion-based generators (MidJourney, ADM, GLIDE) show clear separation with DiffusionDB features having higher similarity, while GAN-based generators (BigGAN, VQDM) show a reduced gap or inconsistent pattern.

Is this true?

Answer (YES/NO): NO